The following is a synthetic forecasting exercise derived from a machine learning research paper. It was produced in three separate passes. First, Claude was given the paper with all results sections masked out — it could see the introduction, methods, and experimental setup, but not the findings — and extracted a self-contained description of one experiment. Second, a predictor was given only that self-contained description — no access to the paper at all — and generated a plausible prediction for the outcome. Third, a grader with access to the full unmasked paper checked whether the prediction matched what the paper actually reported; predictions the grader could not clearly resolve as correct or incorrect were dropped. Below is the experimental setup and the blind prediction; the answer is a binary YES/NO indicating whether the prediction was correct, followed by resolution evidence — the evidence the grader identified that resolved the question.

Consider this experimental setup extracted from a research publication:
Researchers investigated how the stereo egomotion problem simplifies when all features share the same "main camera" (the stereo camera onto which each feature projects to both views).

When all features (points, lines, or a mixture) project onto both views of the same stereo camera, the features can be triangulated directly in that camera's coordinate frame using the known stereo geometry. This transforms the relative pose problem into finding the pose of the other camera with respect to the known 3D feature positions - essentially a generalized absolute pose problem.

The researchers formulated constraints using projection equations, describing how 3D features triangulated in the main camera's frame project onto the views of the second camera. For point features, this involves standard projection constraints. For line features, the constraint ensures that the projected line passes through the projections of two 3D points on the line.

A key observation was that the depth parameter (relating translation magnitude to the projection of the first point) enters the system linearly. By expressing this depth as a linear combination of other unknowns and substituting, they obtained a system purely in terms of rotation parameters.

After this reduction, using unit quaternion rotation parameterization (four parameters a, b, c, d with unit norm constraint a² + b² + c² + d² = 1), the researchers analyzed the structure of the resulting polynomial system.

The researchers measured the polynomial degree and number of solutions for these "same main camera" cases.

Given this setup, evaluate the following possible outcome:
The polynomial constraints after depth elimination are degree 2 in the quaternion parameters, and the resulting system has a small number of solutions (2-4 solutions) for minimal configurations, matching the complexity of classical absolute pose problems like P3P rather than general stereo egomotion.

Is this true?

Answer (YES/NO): NO